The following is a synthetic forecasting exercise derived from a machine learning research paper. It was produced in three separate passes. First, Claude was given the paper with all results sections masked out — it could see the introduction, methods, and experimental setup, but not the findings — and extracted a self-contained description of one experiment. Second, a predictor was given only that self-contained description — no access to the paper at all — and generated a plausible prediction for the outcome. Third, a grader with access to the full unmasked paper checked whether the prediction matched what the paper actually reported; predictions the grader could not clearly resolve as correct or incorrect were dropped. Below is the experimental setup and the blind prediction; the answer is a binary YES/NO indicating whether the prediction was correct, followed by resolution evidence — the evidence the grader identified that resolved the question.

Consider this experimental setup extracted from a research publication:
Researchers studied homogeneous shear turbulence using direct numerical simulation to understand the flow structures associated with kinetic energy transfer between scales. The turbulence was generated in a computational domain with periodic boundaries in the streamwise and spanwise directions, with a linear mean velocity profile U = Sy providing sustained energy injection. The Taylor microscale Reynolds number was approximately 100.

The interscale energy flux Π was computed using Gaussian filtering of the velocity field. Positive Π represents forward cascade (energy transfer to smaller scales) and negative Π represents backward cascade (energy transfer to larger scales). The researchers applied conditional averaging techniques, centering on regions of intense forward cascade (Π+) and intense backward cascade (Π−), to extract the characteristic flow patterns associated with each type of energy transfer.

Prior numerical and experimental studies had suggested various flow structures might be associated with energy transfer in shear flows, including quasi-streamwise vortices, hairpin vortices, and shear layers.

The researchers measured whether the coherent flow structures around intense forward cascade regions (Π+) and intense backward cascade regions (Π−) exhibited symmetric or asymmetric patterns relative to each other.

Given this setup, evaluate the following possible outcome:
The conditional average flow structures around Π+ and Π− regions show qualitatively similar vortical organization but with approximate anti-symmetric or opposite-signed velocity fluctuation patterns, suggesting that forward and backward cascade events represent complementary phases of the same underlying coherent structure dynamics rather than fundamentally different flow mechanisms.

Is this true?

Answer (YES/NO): YES